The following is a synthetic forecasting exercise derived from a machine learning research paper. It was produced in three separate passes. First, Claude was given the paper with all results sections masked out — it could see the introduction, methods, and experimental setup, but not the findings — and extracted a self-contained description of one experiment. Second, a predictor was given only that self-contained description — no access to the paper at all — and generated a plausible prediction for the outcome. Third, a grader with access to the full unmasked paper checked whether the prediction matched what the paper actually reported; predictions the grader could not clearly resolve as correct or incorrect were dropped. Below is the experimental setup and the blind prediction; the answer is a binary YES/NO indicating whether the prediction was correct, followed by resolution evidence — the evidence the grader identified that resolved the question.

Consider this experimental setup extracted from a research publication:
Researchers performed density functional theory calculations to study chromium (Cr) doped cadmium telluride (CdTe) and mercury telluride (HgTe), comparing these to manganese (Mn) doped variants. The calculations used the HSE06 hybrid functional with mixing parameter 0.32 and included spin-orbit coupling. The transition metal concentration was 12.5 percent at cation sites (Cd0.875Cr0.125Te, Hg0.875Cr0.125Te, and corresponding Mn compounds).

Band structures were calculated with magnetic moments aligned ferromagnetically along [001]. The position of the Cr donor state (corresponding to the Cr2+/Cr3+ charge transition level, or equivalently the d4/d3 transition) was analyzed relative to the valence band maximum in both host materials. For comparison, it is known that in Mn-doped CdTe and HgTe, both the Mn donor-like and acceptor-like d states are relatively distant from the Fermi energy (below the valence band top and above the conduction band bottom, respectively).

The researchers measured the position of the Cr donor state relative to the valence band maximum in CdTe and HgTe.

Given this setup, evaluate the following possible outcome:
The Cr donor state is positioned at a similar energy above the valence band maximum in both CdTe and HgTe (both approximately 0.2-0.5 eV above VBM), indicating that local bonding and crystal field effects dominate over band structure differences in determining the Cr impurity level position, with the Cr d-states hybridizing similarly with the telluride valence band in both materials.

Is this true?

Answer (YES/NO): NO